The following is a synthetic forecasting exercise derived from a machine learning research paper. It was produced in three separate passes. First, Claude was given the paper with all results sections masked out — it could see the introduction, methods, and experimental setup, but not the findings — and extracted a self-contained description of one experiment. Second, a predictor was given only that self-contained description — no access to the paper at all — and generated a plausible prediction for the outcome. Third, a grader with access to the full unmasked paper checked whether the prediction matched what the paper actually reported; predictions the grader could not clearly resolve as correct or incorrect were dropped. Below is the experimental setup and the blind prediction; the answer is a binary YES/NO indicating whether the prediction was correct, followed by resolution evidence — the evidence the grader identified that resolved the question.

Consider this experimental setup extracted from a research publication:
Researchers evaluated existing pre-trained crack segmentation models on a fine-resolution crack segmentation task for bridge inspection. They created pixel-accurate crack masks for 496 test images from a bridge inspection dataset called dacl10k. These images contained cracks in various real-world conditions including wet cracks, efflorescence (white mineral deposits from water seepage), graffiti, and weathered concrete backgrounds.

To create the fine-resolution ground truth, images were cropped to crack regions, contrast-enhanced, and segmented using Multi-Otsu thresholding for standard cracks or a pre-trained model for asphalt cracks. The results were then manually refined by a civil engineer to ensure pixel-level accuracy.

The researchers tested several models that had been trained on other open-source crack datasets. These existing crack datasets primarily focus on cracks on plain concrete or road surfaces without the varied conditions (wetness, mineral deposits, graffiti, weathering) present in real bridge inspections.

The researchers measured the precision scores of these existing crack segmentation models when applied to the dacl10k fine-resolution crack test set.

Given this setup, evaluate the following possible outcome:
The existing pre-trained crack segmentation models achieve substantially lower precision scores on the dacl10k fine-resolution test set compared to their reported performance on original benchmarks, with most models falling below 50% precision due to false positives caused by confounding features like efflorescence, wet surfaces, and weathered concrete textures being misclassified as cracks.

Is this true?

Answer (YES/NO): YES